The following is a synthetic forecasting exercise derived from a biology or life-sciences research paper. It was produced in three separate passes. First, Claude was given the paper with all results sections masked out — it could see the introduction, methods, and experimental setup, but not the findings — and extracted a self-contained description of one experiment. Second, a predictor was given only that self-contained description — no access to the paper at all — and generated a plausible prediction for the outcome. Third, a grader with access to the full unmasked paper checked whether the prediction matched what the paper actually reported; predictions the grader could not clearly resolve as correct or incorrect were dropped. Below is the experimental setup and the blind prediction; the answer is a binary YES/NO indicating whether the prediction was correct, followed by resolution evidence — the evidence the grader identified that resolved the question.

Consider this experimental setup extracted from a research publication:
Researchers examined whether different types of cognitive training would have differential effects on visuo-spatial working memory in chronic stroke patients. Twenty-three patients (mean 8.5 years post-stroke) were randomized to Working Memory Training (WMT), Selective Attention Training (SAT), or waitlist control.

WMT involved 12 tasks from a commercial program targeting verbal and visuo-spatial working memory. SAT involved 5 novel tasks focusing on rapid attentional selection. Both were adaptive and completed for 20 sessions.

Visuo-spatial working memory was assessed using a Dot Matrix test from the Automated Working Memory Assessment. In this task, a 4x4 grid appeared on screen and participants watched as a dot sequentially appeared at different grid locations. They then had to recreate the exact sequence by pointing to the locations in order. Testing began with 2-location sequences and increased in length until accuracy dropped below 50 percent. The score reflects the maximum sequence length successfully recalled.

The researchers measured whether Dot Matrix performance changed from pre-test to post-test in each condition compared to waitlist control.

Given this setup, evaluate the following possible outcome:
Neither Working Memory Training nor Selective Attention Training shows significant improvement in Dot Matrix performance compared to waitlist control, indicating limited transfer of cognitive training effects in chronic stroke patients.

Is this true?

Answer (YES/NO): NO